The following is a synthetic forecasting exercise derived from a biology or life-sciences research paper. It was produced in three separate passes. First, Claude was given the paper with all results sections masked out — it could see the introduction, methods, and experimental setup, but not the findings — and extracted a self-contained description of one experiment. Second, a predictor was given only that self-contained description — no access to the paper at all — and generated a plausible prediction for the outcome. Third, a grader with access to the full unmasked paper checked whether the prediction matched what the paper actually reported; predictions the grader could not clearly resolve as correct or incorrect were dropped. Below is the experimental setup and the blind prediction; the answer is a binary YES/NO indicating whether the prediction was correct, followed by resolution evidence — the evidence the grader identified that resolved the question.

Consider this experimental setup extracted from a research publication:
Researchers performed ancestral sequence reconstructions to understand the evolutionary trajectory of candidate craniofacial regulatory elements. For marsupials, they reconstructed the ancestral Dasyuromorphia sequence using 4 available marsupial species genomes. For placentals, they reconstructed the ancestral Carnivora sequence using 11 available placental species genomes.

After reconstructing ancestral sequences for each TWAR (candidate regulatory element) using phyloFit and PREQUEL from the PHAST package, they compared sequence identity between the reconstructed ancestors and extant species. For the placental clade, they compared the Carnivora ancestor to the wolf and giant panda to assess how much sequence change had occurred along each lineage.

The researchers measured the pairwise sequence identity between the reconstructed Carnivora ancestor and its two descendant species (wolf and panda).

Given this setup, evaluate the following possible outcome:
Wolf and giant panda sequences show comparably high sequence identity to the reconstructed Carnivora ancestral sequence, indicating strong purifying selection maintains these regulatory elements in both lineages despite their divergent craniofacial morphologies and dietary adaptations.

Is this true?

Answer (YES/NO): NO